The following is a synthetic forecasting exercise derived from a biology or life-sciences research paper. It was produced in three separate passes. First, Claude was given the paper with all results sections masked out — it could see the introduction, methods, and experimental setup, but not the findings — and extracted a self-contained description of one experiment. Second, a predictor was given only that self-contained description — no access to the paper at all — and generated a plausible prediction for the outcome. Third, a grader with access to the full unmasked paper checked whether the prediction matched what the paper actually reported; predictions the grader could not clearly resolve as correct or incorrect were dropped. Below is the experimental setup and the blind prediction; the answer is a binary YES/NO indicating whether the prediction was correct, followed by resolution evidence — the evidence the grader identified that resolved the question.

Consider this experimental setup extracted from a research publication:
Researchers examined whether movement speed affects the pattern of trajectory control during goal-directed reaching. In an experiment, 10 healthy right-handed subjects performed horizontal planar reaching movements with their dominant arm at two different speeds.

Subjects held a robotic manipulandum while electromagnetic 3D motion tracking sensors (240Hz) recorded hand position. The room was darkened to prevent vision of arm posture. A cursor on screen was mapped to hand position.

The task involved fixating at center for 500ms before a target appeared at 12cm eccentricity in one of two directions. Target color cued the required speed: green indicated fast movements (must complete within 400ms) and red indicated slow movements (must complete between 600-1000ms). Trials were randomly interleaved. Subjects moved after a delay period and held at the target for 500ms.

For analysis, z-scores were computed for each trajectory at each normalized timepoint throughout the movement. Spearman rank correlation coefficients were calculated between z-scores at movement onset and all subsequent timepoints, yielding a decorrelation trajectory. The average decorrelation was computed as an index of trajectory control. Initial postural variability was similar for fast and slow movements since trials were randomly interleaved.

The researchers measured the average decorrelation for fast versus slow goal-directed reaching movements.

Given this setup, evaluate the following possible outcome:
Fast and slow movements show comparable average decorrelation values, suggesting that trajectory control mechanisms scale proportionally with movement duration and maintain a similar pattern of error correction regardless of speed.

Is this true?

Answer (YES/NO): YES